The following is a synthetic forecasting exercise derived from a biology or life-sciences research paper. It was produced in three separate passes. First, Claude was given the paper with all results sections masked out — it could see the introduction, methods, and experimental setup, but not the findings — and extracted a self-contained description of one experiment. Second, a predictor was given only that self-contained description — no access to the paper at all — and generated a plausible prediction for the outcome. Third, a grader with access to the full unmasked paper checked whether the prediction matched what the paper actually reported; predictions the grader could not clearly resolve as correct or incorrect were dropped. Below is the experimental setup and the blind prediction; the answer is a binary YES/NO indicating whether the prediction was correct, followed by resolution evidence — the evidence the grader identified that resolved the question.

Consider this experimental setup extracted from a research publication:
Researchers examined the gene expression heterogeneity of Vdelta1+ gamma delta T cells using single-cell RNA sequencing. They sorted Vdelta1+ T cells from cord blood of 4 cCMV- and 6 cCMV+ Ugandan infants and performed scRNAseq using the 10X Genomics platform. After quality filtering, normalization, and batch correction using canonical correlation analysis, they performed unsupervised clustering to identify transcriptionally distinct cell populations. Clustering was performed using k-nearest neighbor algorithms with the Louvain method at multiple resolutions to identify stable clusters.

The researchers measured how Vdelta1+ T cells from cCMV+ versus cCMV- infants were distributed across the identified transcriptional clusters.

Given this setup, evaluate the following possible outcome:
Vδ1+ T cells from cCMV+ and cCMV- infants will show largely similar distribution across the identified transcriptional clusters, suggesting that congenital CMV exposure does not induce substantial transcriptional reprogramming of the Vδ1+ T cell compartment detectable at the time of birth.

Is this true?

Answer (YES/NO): NO